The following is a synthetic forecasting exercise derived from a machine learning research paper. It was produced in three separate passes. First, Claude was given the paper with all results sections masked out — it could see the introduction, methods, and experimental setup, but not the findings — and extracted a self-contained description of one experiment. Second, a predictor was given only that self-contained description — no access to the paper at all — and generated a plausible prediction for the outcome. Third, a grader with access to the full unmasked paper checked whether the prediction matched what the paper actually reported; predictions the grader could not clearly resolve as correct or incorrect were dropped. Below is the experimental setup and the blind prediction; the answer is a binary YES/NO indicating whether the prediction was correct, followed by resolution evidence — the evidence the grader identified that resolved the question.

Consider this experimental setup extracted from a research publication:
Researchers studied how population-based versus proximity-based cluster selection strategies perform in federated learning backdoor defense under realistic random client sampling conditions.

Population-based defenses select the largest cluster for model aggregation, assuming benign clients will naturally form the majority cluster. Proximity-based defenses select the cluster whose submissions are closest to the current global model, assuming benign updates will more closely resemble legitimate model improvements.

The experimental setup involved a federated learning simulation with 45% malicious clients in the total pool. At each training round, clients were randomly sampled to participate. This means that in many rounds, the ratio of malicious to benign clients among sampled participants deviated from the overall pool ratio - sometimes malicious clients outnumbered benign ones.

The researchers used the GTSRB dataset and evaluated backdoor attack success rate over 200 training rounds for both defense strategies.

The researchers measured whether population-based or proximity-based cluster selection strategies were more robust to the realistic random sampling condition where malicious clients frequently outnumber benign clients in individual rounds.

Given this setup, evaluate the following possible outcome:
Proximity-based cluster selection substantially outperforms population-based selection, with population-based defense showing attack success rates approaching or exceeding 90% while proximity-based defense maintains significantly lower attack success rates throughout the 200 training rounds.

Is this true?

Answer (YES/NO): NO